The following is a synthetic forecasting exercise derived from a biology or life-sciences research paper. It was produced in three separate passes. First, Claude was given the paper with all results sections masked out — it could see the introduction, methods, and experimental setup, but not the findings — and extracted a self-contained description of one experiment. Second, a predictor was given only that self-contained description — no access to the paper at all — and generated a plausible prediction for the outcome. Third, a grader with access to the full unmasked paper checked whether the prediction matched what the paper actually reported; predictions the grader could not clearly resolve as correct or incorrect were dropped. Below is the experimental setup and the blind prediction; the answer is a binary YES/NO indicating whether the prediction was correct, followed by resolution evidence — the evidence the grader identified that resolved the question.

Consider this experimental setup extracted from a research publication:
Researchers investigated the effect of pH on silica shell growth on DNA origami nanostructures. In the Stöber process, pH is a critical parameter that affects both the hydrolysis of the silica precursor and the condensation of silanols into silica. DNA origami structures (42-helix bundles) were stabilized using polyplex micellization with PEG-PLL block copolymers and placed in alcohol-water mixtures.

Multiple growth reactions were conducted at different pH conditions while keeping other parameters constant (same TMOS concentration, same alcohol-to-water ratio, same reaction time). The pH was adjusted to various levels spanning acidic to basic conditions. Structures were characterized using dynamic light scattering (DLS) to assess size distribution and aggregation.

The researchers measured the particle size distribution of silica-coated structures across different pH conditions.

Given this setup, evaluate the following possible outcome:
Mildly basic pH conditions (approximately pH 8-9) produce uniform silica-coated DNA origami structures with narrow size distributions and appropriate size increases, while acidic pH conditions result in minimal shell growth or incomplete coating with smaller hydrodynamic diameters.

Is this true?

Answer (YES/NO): NO